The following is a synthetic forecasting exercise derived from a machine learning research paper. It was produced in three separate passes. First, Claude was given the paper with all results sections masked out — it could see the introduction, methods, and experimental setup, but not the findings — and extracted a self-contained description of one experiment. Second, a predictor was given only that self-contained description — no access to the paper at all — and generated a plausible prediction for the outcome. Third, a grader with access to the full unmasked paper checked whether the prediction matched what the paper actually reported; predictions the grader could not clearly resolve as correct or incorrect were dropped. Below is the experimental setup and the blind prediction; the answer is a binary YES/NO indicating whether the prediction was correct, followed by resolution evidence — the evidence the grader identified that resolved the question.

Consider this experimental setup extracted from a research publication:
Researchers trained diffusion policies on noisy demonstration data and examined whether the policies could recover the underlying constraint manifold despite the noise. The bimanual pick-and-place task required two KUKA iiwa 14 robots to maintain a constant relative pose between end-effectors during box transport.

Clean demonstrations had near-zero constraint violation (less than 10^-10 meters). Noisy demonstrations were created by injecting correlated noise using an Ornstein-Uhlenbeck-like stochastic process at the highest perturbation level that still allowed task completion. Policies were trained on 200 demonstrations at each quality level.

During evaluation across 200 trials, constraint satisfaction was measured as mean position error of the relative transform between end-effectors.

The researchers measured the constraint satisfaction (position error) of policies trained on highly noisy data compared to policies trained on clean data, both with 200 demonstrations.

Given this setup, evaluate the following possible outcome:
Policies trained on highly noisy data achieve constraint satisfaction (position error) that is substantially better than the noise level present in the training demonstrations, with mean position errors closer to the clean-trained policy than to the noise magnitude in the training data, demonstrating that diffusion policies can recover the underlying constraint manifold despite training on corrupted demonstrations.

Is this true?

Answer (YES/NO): YES